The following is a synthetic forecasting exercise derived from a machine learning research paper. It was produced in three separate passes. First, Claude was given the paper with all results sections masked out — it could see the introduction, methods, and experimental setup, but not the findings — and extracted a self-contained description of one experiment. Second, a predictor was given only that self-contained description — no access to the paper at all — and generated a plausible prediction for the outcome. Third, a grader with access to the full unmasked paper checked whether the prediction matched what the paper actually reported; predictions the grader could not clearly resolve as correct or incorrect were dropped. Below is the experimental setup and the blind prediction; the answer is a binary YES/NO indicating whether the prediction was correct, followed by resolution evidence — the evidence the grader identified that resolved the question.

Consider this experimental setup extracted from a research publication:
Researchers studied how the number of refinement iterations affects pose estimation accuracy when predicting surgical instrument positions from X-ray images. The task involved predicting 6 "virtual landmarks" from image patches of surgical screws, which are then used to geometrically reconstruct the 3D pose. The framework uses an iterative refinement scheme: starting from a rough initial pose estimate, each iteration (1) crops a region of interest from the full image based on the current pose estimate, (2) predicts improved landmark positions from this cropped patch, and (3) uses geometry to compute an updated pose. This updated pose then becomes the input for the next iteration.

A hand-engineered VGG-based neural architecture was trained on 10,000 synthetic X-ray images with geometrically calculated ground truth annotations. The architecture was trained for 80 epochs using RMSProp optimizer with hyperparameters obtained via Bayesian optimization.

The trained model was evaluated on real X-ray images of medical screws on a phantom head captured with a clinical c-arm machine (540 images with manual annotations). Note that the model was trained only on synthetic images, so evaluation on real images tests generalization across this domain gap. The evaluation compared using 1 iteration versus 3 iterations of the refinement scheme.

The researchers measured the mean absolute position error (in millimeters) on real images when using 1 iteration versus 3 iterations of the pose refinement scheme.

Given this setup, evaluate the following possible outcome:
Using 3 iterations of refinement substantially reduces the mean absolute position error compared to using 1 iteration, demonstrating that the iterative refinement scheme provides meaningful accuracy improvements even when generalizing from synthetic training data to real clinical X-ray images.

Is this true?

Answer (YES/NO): NO